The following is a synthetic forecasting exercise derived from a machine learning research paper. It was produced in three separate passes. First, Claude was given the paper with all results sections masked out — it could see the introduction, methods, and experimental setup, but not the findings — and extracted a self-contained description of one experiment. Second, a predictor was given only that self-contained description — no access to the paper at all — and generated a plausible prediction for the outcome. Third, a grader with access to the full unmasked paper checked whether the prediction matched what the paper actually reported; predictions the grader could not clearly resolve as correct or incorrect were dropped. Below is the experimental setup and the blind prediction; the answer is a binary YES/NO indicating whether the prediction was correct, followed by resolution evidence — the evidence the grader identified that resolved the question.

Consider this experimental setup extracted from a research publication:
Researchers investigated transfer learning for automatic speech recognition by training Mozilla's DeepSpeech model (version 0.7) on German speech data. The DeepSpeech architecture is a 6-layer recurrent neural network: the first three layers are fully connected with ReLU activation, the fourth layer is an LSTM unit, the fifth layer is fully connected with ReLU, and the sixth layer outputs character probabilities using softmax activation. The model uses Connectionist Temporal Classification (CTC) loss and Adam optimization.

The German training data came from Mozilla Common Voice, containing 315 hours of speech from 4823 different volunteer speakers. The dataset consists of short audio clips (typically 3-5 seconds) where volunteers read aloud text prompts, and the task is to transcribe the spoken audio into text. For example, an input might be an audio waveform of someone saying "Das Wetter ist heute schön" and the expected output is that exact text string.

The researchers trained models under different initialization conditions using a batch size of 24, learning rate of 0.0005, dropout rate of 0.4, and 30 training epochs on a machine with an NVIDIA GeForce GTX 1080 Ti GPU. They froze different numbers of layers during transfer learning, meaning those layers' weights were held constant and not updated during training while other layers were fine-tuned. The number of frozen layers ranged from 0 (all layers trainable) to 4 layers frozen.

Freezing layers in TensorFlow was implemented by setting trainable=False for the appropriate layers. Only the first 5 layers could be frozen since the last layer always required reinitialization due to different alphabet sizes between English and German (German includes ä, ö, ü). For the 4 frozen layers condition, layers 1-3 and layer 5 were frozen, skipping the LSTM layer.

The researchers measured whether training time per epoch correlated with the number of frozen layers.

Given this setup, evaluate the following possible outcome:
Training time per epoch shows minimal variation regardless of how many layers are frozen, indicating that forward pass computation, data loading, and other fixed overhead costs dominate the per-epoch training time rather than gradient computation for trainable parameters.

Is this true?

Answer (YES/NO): YES